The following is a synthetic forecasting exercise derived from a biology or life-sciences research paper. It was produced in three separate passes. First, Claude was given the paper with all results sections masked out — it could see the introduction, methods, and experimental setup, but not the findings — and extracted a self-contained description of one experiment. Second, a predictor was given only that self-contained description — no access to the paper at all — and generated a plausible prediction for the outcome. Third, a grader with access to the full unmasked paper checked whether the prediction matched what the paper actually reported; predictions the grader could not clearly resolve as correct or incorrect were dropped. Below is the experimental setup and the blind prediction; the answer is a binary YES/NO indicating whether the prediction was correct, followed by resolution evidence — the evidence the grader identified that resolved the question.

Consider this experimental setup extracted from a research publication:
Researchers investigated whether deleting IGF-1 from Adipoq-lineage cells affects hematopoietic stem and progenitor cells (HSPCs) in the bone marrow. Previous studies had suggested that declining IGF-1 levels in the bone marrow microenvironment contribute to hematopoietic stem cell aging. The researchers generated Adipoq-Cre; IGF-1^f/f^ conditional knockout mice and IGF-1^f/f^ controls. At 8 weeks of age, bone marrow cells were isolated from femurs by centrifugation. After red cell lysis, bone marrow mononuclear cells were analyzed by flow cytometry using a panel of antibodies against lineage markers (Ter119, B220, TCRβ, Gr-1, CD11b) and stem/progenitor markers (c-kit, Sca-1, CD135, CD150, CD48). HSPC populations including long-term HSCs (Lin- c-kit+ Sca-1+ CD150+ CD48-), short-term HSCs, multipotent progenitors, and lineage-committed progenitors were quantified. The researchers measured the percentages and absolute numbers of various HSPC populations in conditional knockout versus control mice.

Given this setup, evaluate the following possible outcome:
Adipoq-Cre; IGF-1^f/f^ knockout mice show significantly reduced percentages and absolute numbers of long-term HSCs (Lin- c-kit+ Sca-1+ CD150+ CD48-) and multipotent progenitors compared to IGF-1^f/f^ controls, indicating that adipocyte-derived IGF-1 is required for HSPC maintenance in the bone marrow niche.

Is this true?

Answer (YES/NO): NO